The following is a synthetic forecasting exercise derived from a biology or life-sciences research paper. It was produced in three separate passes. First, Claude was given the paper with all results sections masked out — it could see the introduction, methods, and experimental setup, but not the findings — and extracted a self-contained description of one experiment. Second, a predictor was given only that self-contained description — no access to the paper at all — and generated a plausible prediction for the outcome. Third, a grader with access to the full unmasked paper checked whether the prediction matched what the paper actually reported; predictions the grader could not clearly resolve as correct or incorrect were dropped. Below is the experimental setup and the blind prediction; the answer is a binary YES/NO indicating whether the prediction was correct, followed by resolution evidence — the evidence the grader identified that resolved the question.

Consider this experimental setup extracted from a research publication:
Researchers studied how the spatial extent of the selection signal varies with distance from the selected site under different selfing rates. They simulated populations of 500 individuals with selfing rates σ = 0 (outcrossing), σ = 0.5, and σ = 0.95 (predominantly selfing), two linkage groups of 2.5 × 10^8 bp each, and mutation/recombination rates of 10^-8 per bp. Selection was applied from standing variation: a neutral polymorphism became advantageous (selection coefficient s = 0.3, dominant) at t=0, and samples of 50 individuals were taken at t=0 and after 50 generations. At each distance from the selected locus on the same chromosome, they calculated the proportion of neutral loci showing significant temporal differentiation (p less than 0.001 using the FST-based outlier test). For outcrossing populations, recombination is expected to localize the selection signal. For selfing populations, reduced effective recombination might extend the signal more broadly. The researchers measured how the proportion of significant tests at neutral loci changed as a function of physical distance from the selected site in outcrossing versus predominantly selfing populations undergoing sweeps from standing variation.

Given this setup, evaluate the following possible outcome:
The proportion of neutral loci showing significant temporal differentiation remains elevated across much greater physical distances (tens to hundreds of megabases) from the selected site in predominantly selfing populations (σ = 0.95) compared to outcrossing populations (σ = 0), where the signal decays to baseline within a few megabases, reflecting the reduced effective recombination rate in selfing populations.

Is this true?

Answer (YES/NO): NO